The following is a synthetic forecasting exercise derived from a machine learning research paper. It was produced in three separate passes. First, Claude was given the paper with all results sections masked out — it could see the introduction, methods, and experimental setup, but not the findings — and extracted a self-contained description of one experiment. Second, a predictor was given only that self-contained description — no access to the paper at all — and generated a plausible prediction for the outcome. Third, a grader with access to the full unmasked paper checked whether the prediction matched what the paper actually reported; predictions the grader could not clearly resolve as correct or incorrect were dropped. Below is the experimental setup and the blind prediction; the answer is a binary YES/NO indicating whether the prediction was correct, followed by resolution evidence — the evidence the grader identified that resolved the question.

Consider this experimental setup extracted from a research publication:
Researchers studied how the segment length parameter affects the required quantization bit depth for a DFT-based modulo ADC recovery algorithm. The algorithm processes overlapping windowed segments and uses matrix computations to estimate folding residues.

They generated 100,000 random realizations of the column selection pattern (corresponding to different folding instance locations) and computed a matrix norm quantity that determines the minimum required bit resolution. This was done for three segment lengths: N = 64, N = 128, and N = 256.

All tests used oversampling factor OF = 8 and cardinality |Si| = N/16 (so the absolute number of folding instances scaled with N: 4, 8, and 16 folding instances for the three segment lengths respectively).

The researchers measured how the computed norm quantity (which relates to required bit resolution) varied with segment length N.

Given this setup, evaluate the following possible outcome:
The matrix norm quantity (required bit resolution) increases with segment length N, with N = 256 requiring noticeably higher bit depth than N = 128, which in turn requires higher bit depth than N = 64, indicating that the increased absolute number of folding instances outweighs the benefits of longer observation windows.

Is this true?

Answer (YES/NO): YES